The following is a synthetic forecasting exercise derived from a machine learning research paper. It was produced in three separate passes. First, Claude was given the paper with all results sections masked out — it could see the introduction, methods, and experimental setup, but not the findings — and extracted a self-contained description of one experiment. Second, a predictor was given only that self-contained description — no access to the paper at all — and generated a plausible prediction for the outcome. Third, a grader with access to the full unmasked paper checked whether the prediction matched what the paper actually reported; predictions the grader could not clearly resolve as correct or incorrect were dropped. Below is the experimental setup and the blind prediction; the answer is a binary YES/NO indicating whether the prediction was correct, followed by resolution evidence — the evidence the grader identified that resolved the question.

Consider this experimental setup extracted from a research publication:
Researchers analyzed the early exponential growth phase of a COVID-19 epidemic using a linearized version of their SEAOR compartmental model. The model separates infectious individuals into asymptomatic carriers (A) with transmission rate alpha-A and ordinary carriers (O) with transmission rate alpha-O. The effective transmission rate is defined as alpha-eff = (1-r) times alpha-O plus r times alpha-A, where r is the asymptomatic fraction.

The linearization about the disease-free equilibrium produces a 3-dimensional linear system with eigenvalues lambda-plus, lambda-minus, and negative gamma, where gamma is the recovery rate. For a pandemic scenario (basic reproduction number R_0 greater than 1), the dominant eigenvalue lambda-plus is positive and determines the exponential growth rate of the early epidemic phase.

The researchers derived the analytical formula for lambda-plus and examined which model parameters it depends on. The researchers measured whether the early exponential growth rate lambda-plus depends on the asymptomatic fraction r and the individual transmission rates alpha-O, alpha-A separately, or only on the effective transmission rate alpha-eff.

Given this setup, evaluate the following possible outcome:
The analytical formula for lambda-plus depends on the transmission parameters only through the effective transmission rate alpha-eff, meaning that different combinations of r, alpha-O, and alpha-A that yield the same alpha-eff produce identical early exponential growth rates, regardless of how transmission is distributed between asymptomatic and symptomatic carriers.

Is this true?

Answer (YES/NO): YES